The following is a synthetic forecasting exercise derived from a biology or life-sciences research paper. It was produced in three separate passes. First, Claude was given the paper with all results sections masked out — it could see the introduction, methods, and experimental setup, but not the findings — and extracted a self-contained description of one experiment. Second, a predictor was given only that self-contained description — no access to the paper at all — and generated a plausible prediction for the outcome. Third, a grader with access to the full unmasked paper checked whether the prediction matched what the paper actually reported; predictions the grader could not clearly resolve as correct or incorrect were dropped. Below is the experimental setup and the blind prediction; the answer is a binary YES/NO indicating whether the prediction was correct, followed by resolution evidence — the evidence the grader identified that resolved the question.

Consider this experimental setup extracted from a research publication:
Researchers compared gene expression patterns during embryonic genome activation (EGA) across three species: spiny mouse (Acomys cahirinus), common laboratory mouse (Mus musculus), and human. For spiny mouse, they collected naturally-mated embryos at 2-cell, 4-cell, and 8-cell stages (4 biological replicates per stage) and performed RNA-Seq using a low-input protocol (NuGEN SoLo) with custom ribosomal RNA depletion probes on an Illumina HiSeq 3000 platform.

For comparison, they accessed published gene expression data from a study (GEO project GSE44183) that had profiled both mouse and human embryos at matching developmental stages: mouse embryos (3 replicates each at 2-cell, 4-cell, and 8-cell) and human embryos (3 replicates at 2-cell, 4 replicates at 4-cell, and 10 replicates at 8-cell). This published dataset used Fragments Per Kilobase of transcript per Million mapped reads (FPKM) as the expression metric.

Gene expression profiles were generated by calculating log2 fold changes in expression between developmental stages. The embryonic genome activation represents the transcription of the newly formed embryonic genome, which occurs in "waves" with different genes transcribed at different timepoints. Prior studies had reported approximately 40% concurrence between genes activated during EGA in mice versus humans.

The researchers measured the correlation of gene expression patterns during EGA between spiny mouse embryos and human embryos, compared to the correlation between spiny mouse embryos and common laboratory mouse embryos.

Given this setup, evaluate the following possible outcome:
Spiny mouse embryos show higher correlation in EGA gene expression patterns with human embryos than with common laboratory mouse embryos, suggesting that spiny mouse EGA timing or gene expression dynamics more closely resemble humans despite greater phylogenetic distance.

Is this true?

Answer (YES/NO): YES